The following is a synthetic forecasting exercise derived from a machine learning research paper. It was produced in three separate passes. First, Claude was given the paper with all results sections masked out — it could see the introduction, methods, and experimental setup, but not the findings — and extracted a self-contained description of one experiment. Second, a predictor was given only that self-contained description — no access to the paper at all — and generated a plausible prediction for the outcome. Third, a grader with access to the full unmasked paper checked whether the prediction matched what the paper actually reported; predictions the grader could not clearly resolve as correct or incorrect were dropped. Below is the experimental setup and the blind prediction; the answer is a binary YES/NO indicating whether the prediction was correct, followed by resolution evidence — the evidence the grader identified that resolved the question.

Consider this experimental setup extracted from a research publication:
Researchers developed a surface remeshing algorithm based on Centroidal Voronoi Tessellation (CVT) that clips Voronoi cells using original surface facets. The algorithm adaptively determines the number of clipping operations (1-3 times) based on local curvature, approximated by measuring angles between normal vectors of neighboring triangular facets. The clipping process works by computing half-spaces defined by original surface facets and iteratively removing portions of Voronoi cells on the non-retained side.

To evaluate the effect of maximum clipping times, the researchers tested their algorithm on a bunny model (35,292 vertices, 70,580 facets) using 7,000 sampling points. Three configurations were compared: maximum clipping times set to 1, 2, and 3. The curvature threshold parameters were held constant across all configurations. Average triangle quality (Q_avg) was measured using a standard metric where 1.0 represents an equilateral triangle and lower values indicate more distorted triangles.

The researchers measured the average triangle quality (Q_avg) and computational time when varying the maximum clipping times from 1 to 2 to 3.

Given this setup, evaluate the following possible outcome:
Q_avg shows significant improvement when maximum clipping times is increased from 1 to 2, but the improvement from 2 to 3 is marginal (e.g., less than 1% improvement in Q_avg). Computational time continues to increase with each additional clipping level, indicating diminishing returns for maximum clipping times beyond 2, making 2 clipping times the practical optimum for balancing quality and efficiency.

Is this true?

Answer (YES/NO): NO